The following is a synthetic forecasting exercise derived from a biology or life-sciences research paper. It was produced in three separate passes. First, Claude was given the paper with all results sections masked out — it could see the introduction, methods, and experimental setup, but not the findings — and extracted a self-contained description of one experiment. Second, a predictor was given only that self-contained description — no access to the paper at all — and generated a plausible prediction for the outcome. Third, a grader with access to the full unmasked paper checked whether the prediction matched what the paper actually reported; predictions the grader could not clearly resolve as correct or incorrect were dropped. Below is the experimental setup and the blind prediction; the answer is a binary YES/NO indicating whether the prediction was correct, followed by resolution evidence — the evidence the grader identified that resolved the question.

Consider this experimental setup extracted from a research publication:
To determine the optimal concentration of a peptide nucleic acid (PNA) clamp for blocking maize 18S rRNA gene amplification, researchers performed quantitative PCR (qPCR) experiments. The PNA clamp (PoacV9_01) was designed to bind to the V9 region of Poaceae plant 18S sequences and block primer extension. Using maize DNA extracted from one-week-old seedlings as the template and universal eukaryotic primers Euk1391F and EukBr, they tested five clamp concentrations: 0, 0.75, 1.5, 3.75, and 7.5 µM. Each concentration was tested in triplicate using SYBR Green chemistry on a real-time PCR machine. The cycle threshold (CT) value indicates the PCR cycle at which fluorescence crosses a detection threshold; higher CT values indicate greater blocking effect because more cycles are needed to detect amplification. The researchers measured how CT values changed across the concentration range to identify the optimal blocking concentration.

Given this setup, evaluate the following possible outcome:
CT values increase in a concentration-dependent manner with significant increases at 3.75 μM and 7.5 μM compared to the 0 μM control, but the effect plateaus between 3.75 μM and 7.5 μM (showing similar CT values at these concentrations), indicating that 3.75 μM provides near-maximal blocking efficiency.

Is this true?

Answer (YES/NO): YES